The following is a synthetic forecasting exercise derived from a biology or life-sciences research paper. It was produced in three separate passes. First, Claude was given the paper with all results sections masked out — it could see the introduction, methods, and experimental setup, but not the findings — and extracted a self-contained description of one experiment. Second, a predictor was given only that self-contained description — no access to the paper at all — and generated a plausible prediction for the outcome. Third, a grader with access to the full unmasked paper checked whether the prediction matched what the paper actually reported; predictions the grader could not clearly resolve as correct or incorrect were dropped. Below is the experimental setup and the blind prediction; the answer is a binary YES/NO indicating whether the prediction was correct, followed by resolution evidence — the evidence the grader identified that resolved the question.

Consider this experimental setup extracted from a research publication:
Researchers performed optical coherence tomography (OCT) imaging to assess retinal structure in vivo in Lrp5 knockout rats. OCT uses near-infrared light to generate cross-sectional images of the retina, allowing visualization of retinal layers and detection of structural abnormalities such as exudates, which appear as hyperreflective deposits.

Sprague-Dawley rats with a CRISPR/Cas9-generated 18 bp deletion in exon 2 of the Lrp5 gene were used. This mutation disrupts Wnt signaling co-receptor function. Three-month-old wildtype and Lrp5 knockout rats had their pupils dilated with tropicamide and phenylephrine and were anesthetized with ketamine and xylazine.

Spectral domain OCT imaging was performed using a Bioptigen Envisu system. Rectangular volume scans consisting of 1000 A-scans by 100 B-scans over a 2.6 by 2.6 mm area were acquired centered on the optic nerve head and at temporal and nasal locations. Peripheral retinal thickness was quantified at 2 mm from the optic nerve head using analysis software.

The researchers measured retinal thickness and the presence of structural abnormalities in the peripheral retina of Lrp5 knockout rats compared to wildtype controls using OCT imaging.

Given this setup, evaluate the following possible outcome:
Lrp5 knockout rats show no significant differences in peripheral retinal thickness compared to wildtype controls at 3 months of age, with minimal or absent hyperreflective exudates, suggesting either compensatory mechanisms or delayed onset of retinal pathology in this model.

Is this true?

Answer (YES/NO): NO